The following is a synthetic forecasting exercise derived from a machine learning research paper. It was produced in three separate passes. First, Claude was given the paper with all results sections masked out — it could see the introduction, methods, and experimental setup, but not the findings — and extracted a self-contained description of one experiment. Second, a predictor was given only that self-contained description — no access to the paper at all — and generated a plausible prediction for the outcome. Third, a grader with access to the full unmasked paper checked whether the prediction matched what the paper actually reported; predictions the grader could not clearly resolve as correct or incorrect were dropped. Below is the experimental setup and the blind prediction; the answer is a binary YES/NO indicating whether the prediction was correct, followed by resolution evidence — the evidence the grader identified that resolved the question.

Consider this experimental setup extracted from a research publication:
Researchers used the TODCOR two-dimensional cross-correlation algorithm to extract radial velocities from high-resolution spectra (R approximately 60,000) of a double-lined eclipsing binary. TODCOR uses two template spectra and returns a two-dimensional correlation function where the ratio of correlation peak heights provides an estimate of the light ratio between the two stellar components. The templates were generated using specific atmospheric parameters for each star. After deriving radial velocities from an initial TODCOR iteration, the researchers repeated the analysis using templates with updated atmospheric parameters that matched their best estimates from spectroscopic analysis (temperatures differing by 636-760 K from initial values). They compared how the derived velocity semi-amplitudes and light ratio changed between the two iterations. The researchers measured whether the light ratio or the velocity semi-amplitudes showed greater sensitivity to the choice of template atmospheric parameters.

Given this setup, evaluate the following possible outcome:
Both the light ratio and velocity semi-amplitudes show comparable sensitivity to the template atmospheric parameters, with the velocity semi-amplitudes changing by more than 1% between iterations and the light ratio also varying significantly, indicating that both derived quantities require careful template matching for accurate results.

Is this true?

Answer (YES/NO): NO